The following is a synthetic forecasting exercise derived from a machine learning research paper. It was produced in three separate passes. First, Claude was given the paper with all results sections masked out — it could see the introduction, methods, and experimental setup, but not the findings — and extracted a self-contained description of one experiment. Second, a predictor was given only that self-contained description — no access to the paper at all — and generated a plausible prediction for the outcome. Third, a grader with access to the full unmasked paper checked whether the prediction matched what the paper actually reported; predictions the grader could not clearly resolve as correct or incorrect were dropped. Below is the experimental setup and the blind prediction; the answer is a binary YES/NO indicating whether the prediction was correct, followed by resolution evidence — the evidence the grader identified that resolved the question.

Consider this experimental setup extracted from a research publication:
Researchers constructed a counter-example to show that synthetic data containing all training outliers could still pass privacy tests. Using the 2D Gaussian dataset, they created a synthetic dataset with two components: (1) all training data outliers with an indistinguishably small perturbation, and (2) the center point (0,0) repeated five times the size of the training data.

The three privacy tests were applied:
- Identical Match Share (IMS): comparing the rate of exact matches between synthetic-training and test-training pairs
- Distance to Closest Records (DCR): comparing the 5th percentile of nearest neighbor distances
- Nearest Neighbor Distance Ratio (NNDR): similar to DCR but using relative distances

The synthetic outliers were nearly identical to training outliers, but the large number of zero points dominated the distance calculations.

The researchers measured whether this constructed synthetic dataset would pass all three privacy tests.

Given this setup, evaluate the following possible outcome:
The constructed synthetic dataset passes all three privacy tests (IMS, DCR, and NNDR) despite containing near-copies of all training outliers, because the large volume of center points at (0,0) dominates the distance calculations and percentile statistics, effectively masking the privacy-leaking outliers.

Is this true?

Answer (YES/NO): YES